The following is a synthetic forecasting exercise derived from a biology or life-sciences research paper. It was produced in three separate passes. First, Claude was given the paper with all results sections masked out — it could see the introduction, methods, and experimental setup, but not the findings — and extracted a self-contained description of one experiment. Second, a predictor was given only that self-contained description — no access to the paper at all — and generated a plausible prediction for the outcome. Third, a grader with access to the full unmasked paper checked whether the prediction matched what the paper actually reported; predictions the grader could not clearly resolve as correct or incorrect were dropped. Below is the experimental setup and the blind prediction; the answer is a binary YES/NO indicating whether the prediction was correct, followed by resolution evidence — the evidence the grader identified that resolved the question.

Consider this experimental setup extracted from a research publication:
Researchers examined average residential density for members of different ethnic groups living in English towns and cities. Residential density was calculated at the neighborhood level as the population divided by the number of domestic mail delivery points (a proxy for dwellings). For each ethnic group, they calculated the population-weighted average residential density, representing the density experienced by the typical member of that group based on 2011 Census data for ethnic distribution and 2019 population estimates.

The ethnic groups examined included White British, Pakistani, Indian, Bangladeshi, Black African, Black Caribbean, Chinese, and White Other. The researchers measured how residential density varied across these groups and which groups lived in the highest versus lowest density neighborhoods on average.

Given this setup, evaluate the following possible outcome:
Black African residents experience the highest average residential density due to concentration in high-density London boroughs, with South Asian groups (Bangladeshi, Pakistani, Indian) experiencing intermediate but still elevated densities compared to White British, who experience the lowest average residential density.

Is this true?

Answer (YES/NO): NO